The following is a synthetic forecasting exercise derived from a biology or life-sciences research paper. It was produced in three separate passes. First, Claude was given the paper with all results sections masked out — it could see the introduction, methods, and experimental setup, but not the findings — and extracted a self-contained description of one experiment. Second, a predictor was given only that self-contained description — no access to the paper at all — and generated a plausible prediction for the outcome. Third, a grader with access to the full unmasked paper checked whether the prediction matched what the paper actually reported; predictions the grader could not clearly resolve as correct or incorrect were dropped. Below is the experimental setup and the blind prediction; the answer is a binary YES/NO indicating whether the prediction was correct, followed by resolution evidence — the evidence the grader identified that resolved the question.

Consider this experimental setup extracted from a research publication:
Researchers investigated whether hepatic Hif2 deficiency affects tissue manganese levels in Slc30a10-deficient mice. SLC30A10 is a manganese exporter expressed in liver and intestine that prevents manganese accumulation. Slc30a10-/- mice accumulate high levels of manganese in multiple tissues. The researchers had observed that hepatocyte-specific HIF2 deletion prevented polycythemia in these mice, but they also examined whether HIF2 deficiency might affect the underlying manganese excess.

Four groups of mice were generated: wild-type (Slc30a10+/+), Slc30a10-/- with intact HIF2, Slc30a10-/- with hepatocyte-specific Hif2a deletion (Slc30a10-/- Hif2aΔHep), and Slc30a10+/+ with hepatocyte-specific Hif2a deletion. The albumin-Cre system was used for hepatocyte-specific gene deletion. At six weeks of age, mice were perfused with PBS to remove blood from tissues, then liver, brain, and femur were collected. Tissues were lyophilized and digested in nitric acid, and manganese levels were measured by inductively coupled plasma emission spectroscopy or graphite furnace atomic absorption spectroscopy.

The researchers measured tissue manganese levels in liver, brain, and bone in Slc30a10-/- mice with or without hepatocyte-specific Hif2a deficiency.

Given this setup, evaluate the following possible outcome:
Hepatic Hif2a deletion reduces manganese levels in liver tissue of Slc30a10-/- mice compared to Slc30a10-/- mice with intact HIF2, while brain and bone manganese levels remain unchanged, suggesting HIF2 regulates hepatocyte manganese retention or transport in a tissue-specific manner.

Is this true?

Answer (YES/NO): NO